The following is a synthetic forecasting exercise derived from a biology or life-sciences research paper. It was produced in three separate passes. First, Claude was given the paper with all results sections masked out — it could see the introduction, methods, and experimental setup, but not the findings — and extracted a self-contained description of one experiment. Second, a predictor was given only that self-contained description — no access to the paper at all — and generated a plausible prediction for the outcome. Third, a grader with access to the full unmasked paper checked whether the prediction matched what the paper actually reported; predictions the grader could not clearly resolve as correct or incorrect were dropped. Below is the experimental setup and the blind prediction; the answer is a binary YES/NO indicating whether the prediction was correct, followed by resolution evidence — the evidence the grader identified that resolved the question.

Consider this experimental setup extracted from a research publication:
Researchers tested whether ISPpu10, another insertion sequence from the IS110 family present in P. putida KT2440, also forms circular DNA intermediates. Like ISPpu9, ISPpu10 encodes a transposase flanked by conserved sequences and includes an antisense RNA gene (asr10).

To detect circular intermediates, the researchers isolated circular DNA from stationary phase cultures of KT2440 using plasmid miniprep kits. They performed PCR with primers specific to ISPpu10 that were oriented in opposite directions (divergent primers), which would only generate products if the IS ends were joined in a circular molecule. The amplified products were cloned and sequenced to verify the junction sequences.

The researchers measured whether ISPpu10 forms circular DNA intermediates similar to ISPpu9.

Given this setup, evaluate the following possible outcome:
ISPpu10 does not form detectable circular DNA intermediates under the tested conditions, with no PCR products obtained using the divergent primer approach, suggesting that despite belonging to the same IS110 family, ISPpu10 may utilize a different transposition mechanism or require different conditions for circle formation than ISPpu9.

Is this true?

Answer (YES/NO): NO